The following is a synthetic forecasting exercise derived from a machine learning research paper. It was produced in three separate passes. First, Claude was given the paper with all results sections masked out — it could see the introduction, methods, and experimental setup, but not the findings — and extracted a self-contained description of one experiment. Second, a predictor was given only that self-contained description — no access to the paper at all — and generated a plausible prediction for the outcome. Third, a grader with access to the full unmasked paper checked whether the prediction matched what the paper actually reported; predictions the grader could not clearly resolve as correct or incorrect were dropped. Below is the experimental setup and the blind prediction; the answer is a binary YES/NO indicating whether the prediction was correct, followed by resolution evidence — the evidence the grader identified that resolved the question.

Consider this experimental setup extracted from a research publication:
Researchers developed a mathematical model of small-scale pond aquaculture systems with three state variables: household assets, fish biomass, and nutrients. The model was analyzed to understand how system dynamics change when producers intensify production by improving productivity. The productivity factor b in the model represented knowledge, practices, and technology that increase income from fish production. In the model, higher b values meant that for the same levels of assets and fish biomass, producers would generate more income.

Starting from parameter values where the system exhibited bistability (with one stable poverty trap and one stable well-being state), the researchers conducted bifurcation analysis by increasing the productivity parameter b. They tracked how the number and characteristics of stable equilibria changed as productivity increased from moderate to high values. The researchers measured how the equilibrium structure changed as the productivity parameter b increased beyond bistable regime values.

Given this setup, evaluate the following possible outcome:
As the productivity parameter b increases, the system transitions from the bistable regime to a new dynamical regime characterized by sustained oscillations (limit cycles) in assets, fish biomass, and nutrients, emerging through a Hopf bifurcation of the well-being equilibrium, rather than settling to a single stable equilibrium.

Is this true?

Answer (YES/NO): NO